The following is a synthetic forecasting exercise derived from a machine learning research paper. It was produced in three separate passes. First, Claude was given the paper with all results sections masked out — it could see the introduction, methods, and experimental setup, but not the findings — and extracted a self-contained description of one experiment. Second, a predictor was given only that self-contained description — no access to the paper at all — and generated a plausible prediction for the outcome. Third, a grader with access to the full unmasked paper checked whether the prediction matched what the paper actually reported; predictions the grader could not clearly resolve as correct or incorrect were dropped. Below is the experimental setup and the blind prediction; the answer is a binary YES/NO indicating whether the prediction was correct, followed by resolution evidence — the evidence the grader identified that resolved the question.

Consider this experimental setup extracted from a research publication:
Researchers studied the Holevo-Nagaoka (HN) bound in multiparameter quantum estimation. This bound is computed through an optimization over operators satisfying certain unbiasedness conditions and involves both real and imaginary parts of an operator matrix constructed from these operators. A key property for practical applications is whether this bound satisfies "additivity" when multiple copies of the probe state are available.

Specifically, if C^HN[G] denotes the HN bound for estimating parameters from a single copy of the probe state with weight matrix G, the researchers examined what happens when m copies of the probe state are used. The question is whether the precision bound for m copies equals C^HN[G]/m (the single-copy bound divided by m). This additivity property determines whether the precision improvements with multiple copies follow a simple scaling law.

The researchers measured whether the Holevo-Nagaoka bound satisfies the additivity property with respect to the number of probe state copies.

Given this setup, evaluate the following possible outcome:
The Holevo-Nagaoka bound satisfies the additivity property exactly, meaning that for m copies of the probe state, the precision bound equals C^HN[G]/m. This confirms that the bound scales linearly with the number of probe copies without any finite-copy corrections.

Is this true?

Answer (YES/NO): YES